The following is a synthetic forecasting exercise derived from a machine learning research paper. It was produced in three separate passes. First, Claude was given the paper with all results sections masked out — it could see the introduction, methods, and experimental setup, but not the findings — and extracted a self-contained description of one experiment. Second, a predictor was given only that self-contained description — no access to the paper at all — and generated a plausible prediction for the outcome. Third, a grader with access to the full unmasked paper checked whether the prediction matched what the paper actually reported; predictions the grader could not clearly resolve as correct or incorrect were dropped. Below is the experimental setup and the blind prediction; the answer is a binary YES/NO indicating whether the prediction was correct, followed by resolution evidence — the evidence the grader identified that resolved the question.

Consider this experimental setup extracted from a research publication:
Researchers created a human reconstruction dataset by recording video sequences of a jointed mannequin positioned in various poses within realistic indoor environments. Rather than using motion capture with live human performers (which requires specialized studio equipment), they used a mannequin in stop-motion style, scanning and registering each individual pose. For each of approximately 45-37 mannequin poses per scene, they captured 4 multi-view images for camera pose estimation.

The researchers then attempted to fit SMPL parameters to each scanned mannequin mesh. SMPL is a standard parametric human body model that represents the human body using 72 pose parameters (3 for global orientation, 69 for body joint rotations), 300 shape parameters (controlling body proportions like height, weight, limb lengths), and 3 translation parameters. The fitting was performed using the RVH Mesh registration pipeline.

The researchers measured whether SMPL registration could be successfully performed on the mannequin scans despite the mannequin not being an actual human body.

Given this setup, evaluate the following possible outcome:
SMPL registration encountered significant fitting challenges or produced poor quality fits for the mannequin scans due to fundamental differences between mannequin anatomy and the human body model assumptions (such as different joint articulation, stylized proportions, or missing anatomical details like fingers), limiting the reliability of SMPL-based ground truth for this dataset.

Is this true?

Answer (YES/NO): NO